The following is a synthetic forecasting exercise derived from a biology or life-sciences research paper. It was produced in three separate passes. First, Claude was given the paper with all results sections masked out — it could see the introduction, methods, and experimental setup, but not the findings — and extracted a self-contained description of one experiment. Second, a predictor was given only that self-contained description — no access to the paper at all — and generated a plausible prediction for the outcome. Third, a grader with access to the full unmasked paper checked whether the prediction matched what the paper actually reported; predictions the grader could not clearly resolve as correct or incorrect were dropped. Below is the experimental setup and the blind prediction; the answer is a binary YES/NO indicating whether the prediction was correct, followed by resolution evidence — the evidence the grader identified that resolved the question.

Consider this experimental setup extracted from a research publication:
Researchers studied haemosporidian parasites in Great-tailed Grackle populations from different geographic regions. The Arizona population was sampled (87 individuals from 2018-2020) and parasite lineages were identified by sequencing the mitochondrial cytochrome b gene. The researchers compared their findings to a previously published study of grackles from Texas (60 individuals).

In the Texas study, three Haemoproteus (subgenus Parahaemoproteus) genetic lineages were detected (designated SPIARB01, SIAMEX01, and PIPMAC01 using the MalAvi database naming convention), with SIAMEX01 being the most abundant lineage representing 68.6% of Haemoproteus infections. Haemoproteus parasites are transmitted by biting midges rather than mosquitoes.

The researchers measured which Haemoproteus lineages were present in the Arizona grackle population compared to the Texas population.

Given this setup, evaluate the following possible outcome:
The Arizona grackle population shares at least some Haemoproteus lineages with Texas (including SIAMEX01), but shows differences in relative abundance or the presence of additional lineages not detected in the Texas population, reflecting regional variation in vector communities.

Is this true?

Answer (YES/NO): NO